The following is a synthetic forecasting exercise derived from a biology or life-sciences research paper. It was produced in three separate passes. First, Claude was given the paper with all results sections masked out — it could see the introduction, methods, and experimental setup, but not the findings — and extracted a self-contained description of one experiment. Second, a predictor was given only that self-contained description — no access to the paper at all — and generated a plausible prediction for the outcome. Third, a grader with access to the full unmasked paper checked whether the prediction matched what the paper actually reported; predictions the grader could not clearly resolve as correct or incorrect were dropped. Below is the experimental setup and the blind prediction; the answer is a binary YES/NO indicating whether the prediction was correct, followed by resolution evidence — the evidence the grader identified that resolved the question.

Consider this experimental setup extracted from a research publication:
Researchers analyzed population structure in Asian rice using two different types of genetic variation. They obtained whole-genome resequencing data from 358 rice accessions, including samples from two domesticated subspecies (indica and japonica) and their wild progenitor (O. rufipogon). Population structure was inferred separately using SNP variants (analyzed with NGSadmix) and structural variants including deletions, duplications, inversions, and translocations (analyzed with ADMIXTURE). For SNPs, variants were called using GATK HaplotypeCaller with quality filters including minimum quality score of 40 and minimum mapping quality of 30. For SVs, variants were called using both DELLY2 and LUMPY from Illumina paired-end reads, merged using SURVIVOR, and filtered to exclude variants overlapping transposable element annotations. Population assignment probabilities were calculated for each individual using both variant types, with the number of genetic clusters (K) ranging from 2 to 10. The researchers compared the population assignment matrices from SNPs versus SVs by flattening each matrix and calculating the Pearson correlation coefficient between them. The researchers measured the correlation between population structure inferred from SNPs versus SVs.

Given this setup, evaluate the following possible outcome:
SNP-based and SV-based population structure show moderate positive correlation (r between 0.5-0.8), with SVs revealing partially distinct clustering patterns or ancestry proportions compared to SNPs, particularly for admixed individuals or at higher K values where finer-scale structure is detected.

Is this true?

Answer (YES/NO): NO